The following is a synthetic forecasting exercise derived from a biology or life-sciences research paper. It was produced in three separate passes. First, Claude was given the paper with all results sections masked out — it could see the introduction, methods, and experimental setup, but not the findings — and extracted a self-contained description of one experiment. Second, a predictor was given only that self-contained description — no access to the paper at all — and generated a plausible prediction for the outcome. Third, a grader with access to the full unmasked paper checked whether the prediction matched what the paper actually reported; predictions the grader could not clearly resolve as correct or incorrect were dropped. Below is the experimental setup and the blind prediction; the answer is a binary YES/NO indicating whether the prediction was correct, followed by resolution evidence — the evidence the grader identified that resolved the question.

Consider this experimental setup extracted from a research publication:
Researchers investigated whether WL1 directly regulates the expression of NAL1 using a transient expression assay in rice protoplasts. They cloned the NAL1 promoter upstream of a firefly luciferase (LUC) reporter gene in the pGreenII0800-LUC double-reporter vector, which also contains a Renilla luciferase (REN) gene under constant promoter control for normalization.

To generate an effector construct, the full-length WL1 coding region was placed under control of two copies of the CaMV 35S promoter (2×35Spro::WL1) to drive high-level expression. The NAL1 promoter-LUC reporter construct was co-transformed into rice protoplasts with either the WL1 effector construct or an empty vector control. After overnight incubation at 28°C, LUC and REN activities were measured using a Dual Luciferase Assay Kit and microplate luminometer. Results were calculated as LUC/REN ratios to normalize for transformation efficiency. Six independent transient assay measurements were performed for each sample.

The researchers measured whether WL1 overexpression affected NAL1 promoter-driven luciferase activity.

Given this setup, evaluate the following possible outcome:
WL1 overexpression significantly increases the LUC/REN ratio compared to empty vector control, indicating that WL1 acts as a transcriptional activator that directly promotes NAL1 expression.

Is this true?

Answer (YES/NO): NO